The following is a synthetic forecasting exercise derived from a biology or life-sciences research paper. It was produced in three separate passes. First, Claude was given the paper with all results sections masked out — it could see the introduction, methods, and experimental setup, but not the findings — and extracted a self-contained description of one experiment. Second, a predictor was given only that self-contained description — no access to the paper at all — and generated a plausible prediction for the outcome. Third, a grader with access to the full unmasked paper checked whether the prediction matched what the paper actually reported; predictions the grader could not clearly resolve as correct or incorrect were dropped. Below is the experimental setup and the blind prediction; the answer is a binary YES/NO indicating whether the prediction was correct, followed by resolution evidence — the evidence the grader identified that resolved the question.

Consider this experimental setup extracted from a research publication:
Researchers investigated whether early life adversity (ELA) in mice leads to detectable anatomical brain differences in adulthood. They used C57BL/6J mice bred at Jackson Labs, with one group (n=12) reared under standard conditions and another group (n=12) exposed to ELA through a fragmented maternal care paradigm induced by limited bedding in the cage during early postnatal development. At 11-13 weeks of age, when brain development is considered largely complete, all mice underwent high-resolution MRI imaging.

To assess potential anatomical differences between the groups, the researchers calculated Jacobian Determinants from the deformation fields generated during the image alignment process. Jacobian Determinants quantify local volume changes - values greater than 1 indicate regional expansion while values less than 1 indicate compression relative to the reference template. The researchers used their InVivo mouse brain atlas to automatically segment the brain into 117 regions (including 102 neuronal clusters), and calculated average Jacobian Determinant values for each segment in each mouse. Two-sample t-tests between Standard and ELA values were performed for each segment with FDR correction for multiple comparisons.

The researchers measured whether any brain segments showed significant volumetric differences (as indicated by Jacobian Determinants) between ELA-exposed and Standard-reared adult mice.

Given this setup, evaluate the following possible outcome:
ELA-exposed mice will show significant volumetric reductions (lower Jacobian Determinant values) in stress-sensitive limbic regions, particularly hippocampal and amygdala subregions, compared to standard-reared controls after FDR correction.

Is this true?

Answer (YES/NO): NO